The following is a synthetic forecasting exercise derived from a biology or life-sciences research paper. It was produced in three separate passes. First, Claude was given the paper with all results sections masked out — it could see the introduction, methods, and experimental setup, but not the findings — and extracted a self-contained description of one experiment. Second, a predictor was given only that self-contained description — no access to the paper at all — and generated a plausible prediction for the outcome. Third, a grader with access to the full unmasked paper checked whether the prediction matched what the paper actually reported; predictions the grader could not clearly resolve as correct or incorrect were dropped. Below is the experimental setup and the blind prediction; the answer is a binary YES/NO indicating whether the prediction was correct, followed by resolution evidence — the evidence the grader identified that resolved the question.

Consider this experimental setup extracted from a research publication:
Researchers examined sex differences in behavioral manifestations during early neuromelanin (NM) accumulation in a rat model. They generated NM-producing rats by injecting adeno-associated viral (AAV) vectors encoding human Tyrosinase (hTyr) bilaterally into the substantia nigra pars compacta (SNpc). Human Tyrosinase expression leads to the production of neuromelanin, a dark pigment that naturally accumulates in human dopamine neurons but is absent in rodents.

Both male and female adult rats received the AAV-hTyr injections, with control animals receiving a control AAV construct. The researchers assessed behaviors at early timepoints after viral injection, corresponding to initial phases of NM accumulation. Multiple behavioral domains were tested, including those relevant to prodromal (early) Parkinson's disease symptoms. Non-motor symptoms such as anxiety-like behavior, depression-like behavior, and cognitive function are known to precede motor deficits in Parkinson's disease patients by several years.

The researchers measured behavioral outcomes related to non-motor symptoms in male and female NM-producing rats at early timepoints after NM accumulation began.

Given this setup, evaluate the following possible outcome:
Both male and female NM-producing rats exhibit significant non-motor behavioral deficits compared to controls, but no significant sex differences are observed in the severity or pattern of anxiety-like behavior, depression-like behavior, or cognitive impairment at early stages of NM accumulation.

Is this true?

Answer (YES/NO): NO